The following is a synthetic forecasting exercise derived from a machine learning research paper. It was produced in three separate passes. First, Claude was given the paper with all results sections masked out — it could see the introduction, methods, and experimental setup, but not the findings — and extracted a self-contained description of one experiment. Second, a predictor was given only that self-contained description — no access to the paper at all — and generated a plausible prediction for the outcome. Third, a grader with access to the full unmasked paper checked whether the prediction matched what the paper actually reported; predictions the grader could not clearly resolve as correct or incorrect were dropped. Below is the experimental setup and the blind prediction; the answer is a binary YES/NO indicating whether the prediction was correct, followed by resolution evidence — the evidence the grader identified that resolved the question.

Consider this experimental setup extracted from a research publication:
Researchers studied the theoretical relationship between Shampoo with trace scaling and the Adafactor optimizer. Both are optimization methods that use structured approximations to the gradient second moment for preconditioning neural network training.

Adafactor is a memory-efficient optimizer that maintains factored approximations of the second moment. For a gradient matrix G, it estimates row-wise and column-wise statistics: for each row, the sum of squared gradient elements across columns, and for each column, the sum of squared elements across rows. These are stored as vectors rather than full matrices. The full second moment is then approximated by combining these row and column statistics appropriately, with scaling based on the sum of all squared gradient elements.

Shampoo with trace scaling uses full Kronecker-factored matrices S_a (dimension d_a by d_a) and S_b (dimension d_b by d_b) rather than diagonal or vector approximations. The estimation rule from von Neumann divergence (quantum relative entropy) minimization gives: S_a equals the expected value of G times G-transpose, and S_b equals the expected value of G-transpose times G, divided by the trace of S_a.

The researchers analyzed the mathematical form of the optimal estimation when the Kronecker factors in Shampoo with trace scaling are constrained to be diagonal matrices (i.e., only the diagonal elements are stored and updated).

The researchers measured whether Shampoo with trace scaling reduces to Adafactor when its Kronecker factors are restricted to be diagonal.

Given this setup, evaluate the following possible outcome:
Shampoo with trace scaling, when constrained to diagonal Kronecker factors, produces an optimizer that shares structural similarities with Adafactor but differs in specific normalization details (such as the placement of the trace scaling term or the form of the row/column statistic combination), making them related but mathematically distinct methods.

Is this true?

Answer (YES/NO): NO